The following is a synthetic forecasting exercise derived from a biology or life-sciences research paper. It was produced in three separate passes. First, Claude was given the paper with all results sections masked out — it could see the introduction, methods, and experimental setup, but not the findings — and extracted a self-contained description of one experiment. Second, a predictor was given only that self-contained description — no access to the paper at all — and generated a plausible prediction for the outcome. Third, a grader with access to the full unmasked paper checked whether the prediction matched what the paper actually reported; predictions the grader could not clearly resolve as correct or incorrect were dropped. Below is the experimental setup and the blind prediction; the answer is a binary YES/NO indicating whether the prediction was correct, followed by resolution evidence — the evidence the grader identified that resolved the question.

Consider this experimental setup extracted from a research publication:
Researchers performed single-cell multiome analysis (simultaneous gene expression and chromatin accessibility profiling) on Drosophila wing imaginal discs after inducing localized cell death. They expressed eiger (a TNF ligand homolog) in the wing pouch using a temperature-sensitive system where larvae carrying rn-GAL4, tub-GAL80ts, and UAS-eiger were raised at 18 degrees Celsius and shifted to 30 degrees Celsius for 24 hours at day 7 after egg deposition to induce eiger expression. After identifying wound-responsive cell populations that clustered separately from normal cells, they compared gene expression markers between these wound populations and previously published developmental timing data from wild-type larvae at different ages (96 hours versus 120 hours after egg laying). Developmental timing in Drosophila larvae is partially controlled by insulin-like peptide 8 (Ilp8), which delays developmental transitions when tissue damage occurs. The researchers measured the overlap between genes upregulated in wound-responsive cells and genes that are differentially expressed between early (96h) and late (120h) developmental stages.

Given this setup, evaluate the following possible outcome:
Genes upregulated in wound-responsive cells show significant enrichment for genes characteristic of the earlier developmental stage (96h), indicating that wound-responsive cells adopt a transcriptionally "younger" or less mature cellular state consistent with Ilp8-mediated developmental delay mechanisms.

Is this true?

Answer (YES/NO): NO